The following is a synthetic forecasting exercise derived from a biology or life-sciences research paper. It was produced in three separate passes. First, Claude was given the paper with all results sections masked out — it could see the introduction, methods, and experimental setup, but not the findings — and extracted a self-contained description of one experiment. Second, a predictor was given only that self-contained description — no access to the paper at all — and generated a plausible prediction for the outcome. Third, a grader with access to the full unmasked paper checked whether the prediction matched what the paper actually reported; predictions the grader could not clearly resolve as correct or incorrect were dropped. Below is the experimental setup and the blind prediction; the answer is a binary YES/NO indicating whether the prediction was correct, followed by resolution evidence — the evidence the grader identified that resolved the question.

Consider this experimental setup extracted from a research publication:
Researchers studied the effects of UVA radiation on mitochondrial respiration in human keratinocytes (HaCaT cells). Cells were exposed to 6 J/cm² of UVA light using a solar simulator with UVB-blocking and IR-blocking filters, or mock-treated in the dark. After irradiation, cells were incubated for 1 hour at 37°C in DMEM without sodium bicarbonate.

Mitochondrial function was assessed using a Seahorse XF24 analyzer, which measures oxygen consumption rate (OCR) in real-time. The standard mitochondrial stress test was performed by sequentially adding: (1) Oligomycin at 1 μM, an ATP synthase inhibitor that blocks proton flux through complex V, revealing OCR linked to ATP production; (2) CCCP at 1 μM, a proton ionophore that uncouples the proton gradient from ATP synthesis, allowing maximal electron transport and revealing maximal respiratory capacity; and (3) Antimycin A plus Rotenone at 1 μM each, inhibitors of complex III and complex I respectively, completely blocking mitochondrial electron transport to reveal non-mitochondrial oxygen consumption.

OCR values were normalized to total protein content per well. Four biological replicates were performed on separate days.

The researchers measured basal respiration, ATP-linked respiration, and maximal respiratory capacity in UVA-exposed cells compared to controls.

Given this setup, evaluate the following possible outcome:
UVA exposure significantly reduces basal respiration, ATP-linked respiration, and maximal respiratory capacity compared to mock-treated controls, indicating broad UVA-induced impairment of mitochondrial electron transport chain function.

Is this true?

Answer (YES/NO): YES